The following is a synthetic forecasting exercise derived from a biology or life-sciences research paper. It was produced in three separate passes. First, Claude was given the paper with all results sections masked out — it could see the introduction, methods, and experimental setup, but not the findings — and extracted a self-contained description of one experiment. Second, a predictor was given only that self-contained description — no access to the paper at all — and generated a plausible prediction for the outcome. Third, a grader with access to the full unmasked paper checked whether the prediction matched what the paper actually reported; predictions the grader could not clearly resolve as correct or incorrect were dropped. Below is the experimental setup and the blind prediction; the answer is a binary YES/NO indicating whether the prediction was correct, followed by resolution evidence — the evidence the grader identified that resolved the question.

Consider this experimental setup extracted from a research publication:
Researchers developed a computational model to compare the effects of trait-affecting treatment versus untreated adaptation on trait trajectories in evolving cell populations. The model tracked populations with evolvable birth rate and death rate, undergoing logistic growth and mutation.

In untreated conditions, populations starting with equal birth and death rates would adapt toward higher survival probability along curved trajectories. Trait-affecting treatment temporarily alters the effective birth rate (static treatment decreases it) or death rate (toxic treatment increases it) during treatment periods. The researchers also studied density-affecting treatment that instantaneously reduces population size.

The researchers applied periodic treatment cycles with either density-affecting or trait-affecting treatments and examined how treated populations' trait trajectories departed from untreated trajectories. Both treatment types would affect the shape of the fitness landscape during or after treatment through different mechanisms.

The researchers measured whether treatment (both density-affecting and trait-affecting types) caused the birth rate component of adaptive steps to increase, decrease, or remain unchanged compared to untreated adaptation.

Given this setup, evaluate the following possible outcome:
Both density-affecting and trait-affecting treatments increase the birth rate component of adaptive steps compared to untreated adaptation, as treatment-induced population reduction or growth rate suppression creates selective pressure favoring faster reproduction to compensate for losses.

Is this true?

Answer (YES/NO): YES